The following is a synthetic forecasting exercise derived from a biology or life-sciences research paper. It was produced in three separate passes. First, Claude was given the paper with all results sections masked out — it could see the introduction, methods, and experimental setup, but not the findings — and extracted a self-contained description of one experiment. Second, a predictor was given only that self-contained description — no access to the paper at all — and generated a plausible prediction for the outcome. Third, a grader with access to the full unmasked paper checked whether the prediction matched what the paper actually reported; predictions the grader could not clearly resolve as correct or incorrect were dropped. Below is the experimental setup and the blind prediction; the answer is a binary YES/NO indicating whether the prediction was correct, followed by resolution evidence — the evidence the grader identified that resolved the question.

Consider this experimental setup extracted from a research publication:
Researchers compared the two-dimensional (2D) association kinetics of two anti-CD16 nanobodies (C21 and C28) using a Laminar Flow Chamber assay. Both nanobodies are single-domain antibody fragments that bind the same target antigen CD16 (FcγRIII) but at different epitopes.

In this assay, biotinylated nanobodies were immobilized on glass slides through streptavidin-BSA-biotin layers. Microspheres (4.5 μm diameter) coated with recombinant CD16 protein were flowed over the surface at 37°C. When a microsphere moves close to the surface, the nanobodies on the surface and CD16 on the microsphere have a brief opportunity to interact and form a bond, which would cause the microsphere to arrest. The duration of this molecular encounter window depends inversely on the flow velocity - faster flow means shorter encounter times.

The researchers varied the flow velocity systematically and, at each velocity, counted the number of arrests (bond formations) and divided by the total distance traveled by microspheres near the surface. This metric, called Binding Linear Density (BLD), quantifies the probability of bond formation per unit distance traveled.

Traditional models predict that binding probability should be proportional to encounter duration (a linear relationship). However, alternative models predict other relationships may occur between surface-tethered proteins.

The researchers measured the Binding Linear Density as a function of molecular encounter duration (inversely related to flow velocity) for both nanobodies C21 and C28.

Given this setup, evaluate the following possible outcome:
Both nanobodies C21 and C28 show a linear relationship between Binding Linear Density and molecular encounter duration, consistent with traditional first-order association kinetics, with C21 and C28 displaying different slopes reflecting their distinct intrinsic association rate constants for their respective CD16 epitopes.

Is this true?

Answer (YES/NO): NO